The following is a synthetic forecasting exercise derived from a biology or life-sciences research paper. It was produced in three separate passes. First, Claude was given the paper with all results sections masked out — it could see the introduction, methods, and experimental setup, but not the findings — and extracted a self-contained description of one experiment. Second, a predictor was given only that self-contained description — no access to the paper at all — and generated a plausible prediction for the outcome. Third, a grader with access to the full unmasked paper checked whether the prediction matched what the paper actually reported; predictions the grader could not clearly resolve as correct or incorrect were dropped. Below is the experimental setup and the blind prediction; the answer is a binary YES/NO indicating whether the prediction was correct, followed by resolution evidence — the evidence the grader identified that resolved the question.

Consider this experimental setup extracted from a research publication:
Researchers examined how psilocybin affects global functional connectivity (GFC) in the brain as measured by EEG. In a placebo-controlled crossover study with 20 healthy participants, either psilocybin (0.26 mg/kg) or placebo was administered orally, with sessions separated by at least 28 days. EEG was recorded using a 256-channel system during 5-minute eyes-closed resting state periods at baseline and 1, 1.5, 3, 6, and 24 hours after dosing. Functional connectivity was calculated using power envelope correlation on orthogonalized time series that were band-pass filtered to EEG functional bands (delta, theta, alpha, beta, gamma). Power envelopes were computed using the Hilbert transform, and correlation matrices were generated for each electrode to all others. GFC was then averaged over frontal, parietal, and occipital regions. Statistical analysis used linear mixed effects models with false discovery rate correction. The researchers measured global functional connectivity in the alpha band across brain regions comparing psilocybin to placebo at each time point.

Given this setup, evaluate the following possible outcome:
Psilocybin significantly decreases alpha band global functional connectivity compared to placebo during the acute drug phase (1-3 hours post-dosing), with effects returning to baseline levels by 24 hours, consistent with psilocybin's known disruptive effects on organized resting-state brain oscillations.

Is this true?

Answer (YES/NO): YES